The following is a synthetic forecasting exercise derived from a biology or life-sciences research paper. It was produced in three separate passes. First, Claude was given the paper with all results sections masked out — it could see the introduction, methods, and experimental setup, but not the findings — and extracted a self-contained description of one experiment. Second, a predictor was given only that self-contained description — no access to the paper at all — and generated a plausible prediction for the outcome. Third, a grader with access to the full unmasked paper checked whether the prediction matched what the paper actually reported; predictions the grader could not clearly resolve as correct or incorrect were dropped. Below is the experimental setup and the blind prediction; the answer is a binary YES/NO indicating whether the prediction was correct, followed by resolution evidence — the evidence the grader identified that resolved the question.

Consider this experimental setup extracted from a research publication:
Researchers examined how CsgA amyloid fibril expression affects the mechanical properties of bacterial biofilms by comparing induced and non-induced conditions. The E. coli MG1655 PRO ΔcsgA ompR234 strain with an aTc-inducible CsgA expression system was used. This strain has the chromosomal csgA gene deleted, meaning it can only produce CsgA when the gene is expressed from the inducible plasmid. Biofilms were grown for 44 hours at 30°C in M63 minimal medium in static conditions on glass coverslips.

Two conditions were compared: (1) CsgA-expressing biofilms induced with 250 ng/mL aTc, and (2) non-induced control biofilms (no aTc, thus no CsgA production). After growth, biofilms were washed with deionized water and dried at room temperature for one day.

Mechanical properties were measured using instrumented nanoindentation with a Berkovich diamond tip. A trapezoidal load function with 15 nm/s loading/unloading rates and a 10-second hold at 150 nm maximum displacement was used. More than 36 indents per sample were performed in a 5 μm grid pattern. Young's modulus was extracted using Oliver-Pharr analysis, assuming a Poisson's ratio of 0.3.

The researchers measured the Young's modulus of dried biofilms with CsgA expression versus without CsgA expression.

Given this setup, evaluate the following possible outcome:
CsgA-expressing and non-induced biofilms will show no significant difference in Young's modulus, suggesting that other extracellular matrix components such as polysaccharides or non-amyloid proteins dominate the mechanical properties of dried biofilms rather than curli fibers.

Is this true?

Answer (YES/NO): NO